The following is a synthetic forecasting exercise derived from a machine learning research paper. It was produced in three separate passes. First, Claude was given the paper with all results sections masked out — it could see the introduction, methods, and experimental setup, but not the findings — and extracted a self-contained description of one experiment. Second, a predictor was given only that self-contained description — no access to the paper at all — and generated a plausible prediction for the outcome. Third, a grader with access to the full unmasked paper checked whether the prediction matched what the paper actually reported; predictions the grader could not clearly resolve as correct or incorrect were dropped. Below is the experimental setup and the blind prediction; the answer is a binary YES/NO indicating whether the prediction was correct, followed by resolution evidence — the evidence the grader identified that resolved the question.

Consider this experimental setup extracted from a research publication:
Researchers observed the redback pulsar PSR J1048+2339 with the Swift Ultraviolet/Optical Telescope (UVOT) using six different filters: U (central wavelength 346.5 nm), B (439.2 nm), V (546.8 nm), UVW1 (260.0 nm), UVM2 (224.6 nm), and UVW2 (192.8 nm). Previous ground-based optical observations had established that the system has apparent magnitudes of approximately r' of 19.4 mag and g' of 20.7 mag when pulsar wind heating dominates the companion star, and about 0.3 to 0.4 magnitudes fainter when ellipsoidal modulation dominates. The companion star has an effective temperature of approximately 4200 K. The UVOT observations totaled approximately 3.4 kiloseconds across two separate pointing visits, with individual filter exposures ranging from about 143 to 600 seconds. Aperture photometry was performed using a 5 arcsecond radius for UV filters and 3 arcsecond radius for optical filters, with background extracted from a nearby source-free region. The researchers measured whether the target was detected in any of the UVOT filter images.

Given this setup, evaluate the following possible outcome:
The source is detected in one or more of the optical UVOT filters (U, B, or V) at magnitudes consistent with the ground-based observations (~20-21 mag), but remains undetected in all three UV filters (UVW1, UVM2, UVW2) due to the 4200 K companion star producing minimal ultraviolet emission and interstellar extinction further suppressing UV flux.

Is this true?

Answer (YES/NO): NO